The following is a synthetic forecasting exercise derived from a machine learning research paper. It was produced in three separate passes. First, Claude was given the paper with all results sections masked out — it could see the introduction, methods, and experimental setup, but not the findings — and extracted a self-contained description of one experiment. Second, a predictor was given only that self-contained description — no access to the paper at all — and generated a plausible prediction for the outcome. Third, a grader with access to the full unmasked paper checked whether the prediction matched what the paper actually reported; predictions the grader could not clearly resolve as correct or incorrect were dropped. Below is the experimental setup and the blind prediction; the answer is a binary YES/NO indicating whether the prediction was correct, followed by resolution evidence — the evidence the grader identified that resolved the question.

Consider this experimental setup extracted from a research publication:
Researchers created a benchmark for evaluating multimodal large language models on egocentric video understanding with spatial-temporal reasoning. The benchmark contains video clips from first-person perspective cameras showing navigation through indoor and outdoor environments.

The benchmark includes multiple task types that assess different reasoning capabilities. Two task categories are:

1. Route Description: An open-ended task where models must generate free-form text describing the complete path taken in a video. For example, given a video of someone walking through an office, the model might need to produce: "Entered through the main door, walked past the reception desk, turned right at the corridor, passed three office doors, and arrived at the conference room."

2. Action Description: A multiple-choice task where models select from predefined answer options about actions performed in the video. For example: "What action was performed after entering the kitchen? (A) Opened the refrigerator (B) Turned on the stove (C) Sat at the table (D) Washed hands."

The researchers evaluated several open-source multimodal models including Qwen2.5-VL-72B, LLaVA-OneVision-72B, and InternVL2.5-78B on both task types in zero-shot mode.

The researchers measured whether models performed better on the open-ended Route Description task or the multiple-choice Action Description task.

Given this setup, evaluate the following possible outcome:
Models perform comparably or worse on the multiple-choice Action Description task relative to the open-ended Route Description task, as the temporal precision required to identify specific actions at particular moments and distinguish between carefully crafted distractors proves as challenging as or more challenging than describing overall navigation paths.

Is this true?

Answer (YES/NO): NO